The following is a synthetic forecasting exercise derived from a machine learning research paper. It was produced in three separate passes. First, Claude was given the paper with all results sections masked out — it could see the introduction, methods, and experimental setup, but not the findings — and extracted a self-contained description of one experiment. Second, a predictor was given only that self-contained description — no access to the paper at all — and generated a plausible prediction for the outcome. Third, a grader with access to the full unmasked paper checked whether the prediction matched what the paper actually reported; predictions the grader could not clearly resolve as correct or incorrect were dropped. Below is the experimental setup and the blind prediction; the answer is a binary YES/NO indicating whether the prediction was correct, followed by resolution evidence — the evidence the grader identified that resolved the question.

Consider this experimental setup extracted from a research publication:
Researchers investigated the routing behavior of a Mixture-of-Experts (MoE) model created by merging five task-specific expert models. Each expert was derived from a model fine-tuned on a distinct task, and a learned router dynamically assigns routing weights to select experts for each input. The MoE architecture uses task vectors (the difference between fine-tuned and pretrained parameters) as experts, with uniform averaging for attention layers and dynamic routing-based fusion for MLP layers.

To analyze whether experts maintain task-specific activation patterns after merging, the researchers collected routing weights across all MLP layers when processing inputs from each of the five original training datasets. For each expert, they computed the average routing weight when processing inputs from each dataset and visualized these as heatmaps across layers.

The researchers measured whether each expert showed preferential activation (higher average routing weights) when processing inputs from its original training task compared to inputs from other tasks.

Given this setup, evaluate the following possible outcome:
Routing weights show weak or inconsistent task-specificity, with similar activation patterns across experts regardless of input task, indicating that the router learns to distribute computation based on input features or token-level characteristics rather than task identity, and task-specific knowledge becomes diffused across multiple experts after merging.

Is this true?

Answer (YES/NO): NO